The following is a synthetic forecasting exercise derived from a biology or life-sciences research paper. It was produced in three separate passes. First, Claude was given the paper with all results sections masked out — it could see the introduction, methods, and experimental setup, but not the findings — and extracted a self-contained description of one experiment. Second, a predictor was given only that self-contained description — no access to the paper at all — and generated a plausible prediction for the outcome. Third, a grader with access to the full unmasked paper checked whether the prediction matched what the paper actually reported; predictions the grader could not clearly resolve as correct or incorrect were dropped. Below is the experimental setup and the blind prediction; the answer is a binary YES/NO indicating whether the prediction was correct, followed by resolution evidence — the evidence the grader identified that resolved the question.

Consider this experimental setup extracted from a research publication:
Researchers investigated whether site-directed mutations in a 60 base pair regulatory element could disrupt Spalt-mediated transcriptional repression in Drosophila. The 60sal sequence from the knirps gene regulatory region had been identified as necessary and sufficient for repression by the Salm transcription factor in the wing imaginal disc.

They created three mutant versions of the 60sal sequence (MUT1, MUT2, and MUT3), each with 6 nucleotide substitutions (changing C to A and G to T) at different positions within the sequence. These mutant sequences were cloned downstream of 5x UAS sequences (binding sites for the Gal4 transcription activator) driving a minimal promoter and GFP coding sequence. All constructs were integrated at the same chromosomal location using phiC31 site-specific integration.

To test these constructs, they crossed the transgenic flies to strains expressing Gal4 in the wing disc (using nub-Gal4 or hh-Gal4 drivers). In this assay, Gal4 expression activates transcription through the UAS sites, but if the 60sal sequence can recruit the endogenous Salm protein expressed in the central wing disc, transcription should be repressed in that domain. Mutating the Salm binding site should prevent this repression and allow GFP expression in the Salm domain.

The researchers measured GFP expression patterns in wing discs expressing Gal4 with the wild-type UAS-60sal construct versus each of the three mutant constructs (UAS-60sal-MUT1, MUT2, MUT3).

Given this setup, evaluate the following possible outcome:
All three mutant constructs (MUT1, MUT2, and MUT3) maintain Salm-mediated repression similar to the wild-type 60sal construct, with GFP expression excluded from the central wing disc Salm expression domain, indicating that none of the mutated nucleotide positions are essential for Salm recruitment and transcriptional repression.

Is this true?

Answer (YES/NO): NO